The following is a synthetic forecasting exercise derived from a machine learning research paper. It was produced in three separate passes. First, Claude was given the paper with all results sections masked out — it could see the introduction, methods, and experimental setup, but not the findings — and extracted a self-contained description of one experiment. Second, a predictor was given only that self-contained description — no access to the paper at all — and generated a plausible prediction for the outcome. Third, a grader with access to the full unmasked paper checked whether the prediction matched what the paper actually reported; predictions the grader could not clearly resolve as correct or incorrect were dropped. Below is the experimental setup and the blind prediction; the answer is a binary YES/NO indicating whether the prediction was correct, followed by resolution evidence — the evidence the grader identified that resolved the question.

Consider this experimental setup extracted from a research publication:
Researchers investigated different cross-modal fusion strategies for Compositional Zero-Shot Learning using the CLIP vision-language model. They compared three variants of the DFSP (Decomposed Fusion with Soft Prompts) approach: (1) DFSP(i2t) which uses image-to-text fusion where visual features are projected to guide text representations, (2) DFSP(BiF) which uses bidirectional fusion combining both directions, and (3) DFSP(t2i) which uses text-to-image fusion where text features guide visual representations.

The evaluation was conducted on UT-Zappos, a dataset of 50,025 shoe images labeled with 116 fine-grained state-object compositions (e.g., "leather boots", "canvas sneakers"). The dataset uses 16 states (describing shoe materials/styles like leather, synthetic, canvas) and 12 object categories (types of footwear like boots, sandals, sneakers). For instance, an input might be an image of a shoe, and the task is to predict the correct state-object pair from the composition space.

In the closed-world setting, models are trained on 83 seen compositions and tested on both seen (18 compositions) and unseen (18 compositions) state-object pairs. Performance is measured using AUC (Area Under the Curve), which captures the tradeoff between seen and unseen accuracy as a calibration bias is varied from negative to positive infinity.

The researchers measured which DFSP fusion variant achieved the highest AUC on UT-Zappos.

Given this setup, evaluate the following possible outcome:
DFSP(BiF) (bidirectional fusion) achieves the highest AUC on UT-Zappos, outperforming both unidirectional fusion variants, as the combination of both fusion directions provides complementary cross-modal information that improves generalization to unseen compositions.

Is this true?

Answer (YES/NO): NO